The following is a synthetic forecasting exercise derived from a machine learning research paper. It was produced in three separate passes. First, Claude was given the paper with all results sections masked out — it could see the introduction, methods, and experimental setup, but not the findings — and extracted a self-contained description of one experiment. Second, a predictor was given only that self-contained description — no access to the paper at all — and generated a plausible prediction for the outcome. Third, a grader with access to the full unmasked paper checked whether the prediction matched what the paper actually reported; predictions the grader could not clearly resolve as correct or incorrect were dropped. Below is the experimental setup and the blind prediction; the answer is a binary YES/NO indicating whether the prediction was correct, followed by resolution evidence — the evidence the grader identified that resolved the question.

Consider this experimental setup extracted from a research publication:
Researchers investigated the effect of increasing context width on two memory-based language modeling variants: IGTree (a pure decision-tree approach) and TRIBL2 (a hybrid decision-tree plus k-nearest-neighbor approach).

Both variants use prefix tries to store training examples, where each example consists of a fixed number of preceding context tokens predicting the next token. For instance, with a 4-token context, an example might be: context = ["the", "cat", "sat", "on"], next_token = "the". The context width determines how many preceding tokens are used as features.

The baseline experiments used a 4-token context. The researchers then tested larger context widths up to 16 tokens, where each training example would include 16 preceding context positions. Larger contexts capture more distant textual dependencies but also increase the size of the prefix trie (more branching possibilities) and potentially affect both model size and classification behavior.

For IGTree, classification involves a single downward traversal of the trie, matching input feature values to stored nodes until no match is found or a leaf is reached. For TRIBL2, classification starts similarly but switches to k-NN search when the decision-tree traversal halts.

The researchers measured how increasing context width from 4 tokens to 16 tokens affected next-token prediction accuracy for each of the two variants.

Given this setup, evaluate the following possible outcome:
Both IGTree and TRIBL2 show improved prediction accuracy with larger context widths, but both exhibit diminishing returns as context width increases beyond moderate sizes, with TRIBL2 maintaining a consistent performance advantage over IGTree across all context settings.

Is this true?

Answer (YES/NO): NO